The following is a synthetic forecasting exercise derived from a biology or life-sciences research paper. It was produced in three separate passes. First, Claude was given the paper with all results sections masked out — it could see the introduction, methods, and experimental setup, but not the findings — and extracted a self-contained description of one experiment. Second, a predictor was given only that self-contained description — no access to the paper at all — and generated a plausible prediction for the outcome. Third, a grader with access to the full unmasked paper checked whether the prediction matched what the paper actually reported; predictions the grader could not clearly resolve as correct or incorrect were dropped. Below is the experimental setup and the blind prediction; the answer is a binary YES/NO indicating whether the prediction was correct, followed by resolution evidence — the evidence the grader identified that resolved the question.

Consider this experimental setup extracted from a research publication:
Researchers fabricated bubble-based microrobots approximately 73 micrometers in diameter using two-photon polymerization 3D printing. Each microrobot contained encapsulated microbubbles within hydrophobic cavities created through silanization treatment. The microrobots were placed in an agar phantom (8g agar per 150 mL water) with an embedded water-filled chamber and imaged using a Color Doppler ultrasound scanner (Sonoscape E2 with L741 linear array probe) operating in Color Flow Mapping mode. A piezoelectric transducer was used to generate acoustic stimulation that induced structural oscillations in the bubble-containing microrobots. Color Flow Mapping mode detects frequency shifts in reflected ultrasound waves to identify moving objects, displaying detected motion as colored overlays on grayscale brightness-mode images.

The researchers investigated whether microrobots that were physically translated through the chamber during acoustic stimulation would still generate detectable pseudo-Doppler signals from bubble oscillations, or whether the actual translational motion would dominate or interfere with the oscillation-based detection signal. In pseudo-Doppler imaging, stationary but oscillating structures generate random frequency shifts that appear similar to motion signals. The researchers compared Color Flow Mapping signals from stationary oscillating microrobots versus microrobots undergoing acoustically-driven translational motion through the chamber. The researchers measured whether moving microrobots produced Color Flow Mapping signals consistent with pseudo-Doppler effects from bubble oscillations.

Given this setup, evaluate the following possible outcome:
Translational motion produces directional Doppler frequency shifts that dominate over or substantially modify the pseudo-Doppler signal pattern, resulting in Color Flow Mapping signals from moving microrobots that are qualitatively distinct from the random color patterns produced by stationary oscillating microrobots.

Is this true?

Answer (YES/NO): NO